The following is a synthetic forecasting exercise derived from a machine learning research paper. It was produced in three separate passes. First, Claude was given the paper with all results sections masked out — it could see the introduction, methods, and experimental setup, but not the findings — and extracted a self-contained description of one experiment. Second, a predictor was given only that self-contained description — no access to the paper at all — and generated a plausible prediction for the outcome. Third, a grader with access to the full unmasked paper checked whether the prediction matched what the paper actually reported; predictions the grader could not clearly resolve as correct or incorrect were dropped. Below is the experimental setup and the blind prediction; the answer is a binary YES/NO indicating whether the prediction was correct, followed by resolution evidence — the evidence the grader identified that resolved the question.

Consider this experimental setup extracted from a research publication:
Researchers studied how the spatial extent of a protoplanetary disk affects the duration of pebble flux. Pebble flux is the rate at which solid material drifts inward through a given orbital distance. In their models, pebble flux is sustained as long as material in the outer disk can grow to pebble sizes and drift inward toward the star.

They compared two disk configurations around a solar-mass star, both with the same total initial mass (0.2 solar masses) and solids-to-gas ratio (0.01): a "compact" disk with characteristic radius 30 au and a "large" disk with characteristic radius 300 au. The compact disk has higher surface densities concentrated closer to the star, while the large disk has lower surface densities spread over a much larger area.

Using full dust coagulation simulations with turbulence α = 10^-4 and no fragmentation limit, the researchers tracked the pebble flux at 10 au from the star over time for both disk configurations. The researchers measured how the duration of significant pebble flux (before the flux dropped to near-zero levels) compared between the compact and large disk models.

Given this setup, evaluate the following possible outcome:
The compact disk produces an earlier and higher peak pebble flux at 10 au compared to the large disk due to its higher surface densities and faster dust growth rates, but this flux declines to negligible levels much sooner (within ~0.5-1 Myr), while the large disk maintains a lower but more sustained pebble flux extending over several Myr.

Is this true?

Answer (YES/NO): YES